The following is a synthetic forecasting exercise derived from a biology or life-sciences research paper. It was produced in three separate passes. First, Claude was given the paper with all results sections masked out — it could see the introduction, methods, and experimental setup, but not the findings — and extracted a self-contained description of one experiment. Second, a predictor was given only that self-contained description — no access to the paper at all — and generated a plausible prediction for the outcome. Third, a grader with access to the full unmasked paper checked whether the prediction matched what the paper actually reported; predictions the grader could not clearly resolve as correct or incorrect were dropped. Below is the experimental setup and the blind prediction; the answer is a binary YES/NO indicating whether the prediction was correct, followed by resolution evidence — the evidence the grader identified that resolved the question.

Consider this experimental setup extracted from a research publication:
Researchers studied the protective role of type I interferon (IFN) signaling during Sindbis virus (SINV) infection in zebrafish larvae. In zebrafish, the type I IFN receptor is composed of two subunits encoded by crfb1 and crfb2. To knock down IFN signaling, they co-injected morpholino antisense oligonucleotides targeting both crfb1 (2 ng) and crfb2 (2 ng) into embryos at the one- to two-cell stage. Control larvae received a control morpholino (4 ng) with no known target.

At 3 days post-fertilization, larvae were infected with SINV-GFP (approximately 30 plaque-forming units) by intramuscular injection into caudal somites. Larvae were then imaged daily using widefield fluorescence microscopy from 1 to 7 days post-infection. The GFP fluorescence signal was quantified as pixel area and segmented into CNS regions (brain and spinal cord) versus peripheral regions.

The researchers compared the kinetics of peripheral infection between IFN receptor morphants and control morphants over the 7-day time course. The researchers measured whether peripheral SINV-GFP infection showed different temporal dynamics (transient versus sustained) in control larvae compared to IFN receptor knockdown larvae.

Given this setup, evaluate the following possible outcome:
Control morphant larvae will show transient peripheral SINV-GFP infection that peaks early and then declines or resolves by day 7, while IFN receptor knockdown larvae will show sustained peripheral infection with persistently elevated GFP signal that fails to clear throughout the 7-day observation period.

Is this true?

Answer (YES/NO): YES